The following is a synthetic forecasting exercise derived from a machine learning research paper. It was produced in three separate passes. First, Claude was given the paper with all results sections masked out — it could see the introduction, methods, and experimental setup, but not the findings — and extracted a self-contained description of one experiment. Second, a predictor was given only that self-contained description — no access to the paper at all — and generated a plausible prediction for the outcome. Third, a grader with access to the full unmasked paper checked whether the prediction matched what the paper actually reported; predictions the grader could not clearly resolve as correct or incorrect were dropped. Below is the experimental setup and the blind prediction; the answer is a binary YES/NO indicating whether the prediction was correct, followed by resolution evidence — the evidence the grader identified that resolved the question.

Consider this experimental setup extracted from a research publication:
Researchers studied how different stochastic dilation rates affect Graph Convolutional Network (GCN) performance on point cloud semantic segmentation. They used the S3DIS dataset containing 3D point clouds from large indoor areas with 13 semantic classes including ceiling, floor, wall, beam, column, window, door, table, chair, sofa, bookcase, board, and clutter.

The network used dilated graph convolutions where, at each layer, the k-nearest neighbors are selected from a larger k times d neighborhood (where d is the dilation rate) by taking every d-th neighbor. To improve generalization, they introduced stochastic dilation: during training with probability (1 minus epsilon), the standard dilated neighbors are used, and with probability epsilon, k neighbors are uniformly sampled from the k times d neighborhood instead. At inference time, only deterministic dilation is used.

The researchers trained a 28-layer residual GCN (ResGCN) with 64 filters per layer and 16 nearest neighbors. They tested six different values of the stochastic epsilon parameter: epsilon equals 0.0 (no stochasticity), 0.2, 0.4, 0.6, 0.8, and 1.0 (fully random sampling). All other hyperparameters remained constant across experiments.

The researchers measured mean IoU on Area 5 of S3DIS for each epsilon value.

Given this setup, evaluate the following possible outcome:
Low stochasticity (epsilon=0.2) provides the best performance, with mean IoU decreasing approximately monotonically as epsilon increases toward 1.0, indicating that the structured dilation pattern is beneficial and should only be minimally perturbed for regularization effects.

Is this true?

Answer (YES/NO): NO